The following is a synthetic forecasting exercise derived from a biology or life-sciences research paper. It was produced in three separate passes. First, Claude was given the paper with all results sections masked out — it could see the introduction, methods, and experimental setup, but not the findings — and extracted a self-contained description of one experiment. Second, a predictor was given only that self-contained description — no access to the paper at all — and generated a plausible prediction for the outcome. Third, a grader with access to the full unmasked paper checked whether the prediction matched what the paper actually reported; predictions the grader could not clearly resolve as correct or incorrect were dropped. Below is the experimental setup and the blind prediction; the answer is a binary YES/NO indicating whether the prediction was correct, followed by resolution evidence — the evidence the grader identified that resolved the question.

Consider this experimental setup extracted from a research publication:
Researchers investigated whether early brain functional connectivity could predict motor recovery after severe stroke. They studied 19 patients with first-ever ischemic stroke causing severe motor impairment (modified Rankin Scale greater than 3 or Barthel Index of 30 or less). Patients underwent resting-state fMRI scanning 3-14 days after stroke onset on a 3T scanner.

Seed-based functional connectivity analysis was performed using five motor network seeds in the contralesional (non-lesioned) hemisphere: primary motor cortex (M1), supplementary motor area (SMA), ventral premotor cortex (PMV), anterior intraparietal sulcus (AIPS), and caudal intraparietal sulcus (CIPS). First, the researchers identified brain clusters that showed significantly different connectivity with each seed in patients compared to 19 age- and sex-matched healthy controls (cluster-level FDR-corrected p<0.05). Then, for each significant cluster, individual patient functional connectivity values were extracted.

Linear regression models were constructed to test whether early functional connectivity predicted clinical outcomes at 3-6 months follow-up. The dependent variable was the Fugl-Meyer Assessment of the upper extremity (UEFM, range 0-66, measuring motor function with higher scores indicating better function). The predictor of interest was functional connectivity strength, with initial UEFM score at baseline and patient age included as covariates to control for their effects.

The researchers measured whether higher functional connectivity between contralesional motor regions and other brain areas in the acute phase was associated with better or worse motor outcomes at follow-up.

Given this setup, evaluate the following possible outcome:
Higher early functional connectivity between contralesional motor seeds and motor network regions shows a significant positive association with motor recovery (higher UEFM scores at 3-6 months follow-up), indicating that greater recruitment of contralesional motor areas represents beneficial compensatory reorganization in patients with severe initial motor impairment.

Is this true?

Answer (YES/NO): NO